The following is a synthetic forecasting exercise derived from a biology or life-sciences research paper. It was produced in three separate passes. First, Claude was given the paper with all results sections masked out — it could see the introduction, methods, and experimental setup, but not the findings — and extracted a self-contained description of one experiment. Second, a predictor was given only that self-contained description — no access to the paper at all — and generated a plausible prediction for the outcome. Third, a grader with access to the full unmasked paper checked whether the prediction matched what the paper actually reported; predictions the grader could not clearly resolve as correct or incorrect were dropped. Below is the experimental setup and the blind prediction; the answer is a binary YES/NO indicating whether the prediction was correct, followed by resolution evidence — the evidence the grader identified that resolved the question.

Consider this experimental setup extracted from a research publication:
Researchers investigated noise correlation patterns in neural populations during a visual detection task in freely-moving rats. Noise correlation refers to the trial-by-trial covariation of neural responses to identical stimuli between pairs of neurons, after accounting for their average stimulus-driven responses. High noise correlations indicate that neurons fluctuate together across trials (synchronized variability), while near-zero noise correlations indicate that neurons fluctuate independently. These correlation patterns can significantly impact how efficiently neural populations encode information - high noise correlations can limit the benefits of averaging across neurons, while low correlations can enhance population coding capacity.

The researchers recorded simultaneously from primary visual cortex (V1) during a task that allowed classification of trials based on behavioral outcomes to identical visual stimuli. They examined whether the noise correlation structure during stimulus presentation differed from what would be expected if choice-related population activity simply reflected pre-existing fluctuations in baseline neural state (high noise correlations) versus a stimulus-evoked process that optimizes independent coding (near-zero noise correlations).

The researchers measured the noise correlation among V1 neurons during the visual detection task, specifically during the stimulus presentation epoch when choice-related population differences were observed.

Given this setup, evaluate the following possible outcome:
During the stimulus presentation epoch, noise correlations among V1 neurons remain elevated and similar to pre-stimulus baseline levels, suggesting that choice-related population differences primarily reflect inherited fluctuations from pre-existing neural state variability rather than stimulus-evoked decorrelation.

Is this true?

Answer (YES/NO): NO